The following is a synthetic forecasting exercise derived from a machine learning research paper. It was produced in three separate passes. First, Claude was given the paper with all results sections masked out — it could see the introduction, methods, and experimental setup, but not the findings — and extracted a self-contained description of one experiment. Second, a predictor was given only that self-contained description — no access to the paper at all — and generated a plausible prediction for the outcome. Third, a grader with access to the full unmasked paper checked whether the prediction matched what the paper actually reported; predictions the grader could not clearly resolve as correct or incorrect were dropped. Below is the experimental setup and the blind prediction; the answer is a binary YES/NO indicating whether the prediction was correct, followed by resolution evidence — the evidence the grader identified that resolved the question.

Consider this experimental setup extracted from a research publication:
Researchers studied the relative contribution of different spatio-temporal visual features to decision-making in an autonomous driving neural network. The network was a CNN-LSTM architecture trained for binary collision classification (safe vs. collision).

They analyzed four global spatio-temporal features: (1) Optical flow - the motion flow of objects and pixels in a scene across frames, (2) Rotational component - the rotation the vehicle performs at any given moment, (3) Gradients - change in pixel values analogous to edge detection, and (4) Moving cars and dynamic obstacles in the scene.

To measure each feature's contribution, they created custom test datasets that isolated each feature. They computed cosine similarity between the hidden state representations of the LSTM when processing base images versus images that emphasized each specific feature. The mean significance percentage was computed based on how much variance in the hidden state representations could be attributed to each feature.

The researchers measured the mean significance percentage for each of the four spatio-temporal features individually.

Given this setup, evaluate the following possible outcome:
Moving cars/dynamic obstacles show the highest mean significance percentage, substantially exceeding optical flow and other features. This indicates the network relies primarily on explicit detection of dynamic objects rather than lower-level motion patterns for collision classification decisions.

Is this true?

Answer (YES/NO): NO